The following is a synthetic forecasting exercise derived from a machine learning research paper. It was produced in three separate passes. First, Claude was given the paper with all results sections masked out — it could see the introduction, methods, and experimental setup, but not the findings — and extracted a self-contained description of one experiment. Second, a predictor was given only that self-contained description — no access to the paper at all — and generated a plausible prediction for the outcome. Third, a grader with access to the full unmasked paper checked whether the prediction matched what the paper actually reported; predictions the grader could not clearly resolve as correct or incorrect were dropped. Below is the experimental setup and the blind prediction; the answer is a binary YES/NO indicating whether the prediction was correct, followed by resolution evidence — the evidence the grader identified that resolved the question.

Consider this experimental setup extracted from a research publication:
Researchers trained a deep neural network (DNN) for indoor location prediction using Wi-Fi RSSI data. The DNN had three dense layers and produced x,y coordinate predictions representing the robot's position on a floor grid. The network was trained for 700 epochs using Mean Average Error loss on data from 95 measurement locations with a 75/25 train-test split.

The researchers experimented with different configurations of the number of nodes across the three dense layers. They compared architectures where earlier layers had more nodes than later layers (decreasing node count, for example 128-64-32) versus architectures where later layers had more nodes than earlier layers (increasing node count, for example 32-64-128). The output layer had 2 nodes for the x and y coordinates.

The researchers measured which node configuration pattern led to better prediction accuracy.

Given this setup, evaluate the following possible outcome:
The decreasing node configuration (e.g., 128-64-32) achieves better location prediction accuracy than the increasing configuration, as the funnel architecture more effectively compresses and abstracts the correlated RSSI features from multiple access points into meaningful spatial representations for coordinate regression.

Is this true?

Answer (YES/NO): NO